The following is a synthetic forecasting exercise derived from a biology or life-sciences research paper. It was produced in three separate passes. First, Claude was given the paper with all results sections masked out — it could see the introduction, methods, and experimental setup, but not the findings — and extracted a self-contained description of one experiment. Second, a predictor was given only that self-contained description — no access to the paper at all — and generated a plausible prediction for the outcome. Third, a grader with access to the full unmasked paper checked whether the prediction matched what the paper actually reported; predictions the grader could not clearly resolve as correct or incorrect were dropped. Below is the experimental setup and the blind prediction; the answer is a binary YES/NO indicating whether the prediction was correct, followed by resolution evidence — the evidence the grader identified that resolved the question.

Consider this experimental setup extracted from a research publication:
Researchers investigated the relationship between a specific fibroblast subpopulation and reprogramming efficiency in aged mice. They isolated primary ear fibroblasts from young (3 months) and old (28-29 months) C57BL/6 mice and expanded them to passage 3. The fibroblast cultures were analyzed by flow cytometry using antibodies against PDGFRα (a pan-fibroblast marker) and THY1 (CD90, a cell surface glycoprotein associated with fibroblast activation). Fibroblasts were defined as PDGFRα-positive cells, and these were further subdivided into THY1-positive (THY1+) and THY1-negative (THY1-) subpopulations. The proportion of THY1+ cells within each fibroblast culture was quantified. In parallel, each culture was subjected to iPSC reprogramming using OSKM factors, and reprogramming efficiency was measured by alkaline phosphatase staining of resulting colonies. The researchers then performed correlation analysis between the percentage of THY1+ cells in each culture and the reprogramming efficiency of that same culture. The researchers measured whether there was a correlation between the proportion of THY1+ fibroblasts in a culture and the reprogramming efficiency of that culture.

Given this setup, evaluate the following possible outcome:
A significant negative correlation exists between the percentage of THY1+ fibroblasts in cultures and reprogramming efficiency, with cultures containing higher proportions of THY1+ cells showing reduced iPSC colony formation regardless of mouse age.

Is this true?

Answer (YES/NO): NO